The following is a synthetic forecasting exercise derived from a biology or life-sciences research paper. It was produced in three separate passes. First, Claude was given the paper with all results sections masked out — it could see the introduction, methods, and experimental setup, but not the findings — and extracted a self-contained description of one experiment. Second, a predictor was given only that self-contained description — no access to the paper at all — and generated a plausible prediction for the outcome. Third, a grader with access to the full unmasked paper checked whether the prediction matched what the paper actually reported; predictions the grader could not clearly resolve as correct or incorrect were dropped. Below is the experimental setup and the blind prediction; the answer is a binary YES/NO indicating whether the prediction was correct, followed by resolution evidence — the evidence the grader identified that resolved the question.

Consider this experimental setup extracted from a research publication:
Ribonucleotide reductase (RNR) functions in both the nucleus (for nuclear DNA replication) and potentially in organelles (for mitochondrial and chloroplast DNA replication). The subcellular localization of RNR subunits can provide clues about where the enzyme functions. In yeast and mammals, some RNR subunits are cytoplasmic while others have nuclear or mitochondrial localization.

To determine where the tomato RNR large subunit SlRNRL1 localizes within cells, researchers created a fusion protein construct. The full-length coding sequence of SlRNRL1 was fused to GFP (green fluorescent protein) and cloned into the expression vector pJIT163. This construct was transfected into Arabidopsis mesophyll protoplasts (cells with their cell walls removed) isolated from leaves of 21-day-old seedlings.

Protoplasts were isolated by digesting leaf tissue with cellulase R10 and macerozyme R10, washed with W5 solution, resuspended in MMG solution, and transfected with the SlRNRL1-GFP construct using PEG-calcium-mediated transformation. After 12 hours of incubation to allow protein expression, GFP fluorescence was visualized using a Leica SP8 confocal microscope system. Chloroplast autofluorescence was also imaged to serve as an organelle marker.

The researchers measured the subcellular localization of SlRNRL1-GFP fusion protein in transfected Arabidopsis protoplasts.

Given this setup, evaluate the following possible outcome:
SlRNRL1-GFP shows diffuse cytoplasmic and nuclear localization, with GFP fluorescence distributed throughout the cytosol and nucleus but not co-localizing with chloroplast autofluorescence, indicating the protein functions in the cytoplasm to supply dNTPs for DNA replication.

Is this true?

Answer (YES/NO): NO